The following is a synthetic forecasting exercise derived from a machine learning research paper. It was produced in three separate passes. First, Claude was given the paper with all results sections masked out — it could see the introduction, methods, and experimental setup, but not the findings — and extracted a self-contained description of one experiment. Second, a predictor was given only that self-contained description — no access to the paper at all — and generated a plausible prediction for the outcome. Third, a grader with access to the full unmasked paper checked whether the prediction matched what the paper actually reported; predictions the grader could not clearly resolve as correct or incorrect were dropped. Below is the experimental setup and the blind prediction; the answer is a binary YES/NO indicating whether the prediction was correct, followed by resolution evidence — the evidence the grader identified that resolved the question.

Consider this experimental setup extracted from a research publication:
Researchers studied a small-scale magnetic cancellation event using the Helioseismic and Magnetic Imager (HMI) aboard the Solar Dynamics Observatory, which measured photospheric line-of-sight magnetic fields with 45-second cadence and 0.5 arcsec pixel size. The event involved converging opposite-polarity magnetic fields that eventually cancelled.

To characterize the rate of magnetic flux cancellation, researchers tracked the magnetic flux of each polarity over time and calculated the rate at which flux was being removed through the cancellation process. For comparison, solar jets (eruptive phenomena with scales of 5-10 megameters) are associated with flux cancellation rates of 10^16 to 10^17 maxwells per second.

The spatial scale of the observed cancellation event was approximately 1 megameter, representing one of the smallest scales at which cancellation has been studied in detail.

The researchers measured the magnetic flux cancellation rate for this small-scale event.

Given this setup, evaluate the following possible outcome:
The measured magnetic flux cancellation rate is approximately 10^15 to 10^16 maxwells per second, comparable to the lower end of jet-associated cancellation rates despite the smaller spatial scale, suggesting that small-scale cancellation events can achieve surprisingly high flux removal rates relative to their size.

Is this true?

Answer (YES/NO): NO